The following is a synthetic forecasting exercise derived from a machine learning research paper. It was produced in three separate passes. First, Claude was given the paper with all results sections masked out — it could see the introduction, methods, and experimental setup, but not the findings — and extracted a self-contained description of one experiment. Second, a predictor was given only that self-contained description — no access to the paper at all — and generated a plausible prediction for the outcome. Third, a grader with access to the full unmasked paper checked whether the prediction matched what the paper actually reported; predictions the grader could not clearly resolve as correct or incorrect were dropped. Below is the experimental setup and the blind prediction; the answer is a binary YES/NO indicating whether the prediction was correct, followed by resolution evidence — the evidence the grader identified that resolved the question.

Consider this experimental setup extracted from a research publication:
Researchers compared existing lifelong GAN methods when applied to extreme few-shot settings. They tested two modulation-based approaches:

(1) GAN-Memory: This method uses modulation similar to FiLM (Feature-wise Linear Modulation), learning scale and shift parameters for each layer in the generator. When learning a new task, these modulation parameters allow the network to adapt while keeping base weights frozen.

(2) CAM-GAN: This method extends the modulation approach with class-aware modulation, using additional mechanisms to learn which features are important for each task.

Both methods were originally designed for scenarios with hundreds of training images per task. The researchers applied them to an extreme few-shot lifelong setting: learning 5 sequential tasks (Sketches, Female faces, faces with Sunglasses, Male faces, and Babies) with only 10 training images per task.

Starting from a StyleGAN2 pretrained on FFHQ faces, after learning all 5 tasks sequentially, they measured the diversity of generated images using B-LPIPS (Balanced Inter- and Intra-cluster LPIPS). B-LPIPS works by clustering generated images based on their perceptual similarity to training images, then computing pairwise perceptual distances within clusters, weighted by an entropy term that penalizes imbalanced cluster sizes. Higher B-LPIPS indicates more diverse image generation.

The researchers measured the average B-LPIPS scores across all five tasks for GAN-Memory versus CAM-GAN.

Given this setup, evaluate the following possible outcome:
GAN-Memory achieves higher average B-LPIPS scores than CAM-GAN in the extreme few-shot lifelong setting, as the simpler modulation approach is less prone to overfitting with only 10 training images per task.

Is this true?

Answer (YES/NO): NO